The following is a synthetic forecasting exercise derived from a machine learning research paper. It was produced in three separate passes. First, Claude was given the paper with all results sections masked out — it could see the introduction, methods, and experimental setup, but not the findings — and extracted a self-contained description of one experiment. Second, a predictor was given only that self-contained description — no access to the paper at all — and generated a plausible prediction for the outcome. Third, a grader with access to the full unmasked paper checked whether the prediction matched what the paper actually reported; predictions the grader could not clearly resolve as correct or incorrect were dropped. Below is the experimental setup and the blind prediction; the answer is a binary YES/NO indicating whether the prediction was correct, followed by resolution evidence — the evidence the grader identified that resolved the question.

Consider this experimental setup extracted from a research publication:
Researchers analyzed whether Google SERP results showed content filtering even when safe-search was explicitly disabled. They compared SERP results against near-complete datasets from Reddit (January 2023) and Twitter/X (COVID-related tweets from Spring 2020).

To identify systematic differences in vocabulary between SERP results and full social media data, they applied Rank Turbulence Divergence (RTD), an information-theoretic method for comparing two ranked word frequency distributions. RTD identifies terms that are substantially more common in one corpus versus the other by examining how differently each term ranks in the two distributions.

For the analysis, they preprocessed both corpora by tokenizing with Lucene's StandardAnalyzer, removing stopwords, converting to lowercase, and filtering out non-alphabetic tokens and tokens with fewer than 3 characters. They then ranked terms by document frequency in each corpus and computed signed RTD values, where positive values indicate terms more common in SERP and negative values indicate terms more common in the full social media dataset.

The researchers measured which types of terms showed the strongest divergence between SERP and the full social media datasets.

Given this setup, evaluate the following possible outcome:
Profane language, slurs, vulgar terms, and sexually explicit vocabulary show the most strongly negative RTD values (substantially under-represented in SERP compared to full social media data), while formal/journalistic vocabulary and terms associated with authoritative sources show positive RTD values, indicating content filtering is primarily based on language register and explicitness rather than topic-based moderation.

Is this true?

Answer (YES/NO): NO